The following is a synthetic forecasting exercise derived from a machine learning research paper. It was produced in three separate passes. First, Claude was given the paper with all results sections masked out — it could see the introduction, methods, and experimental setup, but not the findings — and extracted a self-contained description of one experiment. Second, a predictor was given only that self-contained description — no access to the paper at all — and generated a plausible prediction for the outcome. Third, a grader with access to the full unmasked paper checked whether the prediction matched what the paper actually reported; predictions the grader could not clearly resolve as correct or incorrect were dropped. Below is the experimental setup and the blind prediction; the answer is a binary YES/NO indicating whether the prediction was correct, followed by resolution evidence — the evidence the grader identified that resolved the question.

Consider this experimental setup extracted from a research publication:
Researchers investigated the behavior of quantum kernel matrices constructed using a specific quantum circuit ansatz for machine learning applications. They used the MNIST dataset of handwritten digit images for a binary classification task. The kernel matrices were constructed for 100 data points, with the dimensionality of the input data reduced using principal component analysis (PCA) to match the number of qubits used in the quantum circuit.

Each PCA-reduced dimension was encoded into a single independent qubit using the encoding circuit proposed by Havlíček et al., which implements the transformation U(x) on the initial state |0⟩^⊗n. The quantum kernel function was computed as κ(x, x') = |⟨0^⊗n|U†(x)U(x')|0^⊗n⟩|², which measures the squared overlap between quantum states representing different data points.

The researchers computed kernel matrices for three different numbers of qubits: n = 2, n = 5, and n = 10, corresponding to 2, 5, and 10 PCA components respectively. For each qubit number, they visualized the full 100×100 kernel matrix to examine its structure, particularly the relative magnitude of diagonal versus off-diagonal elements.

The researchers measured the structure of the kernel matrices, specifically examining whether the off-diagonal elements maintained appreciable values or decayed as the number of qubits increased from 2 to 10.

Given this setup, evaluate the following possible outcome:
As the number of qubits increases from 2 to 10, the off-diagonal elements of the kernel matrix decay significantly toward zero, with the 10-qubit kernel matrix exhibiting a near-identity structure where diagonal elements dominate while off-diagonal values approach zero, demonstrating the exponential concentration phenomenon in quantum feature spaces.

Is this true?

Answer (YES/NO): YES